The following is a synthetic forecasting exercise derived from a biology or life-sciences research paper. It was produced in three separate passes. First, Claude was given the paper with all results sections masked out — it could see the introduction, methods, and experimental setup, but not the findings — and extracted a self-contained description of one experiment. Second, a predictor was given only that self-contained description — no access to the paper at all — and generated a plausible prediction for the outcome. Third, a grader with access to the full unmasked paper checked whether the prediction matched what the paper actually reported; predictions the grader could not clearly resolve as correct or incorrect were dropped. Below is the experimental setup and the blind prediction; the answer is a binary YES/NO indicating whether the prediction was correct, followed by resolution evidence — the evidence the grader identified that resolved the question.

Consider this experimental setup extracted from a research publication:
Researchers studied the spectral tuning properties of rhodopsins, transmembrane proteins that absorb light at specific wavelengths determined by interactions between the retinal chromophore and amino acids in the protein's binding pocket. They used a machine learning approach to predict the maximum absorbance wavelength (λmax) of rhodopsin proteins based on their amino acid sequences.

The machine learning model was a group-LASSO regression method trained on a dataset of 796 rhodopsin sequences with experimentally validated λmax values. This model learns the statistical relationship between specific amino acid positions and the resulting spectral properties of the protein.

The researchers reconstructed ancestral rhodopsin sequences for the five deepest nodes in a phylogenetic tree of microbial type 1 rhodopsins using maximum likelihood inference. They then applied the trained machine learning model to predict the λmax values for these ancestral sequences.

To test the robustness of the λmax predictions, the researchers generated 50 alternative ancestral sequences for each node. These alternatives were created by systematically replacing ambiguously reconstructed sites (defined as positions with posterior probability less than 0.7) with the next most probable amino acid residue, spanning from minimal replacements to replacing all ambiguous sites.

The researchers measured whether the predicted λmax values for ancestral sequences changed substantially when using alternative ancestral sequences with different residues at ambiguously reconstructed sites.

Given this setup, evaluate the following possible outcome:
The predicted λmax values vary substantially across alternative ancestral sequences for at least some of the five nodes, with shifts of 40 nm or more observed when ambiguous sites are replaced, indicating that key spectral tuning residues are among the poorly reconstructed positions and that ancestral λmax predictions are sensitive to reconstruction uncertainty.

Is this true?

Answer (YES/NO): NO